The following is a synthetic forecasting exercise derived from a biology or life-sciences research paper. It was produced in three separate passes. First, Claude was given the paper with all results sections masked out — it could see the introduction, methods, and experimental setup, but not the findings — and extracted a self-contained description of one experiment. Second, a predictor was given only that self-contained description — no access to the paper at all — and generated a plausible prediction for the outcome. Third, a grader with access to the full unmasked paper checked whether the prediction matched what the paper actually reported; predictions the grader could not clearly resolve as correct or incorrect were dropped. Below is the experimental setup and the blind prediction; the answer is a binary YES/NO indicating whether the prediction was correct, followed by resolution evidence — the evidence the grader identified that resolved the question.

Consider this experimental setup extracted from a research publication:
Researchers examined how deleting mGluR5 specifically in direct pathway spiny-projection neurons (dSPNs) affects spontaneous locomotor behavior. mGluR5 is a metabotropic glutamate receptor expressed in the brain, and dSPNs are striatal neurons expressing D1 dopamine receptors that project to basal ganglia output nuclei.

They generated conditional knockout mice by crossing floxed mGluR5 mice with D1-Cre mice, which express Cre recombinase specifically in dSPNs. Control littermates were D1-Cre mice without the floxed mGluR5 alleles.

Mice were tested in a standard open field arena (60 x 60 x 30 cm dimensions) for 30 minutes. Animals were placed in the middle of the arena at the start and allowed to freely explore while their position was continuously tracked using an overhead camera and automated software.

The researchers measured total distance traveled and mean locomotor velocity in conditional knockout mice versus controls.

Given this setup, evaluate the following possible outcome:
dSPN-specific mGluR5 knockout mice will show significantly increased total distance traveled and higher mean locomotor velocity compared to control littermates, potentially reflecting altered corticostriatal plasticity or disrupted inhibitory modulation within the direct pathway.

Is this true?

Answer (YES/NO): NO